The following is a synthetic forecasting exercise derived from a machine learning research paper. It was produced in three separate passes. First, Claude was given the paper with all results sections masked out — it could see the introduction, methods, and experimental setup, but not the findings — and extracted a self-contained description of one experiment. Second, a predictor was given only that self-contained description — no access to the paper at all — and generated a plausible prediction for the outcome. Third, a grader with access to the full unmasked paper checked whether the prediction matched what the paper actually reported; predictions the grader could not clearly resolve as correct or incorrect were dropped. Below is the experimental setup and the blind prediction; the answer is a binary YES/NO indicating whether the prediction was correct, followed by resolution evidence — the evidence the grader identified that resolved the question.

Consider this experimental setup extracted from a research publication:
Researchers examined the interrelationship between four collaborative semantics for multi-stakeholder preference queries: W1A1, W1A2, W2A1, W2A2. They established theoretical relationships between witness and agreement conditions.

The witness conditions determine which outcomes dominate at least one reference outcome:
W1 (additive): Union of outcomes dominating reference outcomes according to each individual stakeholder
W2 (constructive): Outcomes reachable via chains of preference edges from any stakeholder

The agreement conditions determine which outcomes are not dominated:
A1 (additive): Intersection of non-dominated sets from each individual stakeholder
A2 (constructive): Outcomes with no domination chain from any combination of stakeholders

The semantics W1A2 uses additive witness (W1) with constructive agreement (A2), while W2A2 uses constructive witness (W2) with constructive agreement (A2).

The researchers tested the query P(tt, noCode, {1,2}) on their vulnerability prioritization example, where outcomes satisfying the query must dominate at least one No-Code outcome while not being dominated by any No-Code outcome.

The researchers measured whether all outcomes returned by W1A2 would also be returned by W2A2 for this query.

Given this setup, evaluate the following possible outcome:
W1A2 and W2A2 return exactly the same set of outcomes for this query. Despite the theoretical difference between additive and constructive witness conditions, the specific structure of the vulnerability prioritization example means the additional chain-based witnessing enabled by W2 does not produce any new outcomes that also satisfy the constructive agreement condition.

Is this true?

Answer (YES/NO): NO